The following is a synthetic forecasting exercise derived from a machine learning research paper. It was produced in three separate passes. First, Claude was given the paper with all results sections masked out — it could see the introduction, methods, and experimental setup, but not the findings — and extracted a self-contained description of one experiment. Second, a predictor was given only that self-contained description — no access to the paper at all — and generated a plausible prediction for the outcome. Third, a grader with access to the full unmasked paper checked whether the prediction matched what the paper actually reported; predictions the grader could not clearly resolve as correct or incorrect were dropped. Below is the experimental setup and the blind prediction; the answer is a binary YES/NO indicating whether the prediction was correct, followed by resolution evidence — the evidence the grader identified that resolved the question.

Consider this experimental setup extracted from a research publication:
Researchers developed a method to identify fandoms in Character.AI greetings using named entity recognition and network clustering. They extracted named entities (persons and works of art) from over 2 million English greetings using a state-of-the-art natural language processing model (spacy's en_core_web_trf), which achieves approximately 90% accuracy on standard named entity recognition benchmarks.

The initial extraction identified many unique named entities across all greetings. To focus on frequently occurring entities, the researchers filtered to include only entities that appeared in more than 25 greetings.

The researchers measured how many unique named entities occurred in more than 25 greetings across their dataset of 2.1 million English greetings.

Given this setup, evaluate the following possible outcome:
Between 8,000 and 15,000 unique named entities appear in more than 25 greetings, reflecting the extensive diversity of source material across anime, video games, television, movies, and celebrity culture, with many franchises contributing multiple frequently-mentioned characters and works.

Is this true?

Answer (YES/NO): YES